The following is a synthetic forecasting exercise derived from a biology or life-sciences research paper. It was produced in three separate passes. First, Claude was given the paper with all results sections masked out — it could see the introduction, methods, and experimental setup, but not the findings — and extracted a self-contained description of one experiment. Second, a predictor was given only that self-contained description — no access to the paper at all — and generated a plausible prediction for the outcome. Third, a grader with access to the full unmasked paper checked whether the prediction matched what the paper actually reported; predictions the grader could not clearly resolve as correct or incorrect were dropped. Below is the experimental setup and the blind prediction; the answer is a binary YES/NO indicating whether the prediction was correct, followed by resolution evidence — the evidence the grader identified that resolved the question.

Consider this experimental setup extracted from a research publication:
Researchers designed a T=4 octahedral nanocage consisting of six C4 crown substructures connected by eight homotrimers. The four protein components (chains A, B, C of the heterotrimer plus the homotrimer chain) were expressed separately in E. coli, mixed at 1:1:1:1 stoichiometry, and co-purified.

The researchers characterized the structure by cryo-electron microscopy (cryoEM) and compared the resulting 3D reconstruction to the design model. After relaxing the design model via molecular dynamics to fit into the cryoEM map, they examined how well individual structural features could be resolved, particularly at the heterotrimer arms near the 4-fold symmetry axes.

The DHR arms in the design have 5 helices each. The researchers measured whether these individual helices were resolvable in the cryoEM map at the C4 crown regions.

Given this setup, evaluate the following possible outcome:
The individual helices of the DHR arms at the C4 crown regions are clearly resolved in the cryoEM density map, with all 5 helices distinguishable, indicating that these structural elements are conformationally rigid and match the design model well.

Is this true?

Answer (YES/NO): YES